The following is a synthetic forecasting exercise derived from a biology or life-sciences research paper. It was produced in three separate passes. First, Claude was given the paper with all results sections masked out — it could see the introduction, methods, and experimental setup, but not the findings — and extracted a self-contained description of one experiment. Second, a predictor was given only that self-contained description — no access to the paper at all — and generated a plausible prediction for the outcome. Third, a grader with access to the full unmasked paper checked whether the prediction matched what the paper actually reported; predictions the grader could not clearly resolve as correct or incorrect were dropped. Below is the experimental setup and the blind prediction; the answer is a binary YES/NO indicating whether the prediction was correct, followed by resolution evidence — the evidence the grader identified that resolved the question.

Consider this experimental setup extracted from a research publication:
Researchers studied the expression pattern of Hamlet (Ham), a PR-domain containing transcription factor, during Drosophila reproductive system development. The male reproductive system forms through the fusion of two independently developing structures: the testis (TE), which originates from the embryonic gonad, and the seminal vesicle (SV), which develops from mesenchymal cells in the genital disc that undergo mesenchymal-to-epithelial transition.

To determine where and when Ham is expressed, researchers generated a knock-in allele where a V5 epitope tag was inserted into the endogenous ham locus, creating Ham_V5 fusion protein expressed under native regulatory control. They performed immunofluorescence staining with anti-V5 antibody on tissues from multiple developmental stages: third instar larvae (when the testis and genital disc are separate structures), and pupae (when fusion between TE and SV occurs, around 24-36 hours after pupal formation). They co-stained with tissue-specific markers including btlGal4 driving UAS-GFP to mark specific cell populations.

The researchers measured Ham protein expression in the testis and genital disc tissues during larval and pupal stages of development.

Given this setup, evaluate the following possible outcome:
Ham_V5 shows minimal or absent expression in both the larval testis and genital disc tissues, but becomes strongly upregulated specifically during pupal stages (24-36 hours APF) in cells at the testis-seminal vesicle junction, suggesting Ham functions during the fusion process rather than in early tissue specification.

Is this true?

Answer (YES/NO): NO